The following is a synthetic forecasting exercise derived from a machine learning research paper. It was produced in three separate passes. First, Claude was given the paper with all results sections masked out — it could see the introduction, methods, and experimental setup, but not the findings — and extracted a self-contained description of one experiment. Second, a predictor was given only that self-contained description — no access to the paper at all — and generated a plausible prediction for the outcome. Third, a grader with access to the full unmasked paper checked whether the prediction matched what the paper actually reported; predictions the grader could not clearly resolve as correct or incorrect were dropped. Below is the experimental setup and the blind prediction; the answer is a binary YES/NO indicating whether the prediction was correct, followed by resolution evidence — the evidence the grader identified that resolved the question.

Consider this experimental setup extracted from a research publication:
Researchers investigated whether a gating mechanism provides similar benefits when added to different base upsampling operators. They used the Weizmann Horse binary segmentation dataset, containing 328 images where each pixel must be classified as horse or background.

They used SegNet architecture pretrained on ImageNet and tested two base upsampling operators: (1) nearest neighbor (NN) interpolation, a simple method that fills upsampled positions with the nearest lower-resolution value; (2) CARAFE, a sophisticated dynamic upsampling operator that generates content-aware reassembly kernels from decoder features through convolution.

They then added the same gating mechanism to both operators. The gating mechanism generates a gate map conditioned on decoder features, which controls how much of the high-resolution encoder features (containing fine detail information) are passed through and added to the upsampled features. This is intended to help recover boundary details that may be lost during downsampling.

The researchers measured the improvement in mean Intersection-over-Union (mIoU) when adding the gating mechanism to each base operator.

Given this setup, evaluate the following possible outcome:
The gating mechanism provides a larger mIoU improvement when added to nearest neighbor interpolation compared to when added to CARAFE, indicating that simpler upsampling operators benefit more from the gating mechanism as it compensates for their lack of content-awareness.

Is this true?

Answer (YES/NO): YES